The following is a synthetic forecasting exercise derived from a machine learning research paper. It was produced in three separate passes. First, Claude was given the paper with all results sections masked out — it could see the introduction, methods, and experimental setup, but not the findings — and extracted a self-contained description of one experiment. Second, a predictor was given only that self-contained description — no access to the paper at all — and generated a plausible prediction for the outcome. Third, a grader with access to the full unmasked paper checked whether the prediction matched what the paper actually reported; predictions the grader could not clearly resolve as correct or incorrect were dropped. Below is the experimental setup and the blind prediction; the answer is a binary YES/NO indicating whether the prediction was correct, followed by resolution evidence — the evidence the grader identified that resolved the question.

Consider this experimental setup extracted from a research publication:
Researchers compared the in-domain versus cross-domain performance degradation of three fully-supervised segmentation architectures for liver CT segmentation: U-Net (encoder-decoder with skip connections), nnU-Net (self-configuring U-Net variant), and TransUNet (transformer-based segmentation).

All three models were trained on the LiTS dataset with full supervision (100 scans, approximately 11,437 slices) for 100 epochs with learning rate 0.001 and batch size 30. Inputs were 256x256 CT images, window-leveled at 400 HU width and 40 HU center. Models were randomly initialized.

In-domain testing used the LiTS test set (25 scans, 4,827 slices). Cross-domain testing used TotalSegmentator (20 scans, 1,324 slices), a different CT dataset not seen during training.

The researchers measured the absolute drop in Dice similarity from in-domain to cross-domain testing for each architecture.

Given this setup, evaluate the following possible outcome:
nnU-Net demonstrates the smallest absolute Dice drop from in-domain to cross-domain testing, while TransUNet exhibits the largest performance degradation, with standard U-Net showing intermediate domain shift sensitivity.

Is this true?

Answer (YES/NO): YES